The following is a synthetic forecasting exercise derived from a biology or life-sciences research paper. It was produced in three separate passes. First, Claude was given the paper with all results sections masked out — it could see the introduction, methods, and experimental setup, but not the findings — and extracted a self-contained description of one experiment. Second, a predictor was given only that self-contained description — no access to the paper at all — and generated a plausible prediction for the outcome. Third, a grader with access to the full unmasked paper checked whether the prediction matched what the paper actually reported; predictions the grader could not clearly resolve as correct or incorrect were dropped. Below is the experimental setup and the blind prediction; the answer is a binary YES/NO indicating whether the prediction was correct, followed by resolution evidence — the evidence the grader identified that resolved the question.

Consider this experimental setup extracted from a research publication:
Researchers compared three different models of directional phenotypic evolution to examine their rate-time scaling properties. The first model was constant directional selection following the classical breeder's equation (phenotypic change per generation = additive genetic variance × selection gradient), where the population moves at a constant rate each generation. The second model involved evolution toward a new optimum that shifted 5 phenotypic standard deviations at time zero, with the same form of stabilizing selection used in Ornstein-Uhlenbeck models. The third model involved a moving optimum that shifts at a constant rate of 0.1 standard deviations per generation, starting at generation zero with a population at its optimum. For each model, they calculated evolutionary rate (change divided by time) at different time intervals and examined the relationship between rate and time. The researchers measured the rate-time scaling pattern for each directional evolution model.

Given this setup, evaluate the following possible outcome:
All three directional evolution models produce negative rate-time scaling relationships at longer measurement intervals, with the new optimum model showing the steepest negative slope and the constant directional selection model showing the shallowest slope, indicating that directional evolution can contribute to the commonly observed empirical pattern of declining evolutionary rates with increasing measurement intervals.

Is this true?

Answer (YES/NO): NO